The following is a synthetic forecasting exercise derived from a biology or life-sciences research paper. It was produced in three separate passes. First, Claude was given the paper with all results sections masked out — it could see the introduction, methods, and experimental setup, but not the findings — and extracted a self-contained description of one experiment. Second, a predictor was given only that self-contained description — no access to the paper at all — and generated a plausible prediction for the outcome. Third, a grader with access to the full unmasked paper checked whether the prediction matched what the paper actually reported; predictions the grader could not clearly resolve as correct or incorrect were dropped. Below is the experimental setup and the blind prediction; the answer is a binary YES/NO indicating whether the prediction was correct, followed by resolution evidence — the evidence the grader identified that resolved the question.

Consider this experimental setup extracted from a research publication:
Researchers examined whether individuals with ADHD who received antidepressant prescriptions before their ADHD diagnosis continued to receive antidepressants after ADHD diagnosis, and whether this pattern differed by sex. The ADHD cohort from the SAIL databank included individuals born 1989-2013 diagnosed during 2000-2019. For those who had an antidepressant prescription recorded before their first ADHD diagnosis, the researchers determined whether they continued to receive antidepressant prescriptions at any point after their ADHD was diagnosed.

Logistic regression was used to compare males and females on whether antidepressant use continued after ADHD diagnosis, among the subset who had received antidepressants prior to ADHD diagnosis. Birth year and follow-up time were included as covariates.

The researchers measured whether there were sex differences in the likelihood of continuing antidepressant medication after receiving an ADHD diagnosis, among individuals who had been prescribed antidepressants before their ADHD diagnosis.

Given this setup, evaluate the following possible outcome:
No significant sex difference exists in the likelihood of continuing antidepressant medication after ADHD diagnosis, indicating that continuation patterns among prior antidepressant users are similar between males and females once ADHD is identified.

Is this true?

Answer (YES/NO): NO